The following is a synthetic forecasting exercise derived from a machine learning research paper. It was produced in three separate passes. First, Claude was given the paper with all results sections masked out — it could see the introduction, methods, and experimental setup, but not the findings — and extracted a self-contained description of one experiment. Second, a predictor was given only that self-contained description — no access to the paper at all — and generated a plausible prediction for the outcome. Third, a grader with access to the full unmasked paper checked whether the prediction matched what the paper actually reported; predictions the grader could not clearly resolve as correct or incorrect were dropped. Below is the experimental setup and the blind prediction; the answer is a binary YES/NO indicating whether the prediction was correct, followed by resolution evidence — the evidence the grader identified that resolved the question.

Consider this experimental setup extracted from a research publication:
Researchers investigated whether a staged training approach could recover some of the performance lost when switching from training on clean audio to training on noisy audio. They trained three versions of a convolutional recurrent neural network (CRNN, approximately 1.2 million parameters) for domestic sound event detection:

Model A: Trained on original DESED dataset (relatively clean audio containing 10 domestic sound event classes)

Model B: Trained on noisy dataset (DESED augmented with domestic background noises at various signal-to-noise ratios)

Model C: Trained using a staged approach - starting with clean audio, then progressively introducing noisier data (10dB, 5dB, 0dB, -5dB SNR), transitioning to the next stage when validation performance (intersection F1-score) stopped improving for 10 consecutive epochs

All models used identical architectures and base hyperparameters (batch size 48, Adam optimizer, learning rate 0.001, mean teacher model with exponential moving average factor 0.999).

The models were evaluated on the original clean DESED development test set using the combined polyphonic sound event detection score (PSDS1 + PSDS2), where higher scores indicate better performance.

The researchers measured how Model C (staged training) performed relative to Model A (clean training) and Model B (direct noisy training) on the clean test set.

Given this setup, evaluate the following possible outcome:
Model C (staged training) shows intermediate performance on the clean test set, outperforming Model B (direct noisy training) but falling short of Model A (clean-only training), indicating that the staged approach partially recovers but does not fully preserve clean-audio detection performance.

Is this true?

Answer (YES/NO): YES